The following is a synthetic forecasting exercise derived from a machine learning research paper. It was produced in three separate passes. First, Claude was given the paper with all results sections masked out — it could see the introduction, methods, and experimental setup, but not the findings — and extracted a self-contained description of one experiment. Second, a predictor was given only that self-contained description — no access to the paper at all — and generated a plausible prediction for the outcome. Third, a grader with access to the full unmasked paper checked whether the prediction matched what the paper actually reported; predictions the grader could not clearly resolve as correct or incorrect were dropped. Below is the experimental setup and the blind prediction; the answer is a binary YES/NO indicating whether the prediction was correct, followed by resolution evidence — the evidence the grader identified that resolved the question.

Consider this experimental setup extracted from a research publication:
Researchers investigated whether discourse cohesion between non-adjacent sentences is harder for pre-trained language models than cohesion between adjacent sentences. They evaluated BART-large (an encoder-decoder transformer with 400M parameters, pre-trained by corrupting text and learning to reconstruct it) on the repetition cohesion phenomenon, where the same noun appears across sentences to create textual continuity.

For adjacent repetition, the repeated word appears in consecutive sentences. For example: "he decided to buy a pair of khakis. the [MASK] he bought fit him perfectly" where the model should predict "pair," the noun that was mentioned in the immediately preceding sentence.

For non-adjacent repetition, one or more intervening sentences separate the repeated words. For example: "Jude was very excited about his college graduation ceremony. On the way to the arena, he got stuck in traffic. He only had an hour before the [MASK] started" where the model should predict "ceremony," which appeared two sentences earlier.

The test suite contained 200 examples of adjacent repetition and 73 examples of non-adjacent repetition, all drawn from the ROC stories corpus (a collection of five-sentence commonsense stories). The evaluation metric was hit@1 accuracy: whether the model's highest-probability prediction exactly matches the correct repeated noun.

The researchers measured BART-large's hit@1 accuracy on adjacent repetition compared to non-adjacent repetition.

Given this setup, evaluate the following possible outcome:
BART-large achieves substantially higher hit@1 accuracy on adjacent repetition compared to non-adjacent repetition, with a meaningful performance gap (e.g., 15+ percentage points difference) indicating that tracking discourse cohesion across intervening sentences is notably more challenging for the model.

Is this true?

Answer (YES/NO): NO